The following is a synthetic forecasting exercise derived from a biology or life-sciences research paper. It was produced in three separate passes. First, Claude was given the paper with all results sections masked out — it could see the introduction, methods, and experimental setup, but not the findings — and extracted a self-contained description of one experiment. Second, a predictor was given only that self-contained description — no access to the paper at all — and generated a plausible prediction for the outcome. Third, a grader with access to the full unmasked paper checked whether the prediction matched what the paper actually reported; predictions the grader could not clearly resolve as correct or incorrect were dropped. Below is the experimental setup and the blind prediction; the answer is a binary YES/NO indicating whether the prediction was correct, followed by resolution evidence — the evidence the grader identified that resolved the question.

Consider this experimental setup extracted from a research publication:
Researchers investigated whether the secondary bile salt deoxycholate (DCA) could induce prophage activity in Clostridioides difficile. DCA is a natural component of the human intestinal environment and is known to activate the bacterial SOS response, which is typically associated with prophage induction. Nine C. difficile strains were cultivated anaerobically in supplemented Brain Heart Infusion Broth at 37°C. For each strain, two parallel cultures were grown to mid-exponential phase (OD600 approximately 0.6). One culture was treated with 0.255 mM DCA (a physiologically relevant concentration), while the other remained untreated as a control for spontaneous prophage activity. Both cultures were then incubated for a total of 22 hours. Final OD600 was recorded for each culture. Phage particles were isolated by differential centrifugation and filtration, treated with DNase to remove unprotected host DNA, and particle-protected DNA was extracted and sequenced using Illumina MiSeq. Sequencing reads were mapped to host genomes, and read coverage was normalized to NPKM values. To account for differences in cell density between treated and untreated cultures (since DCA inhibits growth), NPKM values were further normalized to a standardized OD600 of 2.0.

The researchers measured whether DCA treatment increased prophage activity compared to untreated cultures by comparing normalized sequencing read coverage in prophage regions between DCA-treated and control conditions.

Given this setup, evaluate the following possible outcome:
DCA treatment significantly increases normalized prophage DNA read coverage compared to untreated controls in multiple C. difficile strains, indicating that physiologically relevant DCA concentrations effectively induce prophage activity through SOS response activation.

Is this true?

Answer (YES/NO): YES